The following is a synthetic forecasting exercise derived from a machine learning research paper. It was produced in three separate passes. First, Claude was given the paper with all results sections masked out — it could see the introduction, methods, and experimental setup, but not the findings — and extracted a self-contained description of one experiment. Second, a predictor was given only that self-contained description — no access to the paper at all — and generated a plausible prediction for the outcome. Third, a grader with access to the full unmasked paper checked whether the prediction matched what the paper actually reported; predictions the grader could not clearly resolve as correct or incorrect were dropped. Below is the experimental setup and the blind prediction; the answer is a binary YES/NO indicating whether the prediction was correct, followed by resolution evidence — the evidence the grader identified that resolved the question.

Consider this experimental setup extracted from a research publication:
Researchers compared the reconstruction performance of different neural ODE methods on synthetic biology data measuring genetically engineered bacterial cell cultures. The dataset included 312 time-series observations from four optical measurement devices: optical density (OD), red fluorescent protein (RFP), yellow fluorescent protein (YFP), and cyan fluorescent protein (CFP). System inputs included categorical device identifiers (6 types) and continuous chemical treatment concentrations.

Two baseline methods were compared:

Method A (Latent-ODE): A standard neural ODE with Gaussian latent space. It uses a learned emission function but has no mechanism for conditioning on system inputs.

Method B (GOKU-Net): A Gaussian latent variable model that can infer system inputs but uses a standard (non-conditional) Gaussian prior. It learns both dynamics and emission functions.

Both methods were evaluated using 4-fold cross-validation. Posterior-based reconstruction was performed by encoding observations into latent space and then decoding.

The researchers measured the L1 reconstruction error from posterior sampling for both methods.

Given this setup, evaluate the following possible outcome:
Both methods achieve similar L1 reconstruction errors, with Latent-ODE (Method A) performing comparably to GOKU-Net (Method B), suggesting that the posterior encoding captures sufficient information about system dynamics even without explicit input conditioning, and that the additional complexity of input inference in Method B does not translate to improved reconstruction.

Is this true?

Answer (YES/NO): NO